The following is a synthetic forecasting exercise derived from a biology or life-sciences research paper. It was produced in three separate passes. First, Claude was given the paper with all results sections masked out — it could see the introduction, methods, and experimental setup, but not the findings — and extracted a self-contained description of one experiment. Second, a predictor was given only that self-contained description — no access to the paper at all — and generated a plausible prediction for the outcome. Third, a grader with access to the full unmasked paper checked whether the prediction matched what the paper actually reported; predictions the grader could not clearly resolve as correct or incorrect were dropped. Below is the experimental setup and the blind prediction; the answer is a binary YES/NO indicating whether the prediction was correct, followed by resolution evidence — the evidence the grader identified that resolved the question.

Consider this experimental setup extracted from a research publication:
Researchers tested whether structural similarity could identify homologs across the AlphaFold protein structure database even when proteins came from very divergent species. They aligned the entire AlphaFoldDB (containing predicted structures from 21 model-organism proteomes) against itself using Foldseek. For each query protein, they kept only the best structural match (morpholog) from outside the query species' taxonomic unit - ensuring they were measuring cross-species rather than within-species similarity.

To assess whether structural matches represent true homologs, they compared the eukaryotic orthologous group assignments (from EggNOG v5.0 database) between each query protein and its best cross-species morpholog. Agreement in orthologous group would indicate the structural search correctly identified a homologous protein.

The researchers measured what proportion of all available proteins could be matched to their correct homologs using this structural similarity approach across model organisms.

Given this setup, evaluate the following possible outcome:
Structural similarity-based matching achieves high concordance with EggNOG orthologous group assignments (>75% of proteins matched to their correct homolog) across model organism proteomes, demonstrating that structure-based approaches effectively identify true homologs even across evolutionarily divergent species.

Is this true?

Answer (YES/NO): YES